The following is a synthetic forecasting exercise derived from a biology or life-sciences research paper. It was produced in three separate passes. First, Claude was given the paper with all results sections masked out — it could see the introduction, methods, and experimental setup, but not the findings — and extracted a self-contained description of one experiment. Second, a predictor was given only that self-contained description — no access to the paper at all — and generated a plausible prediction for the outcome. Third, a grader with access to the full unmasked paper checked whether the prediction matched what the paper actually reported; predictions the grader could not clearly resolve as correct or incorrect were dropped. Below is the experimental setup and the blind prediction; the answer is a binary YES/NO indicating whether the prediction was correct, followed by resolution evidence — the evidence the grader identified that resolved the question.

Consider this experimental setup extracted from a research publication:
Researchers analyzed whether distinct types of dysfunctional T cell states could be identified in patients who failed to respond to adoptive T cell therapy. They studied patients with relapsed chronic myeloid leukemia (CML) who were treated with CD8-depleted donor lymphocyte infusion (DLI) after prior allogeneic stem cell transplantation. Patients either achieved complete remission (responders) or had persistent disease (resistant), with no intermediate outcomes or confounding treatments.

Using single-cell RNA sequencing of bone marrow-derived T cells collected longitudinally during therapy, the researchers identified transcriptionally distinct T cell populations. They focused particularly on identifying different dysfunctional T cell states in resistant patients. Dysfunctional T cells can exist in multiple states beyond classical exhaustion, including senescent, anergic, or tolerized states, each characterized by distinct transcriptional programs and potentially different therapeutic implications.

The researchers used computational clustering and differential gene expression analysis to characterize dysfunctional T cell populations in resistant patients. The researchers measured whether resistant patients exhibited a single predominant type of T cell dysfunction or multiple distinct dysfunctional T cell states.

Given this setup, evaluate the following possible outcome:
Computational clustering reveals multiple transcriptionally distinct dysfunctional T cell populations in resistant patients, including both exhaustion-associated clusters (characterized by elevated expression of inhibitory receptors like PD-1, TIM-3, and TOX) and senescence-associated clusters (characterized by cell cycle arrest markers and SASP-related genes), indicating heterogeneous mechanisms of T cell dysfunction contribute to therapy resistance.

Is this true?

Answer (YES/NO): NO